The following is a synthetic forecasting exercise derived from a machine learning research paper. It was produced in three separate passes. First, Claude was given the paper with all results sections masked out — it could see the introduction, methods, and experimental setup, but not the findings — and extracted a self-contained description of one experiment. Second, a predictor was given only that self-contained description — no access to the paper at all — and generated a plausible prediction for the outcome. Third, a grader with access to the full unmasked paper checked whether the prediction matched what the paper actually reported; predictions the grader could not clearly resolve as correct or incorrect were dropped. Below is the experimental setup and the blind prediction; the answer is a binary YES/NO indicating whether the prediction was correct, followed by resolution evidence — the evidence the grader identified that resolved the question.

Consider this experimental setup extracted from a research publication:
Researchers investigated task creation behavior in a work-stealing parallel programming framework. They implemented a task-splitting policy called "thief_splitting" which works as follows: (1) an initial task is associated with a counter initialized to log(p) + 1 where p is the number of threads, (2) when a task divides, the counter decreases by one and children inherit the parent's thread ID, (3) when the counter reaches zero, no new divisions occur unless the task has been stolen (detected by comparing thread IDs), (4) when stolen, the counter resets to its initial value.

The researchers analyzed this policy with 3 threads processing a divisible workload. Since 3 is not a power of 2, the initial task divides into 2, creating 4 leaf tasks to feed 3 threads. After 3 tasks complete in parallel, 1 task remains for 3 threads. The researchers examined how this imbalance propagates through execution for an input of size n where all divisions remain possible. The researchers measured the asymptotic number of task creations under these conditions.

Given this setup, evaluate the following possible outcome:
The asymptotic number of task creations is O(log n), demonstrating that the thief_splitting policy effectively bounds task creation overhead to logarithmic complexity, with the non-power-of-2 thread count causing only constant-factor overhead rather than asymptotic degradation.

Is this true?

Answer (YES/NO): YES